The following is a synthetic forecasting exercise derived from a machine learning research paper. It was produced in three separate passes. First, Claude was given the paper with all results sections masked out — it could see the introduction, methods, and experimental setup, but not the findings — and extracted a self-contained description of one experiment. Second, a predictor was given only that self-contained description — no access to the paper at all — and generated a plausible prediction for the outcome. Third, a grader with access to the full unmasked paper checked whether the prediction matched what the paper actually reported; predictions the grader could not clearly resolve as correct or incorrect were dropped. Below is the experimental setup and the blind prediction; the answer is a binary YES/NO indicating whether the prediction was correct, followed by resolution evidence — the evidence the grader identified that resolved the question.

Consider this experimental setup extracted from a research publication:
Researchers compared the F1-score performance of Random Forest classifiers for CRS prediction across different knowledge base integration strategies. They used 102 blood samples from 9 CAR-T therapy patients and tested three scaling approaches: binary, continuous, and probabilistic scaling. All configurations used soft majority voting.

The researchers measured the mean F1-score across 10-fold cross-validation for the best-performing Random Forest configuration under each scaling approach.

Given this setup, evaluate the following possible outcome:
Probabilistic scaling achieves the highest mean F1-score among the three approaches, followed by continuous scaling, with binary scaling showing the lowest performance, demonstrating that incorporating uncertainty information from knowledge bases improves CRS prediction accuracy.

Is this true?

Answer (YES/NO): NO